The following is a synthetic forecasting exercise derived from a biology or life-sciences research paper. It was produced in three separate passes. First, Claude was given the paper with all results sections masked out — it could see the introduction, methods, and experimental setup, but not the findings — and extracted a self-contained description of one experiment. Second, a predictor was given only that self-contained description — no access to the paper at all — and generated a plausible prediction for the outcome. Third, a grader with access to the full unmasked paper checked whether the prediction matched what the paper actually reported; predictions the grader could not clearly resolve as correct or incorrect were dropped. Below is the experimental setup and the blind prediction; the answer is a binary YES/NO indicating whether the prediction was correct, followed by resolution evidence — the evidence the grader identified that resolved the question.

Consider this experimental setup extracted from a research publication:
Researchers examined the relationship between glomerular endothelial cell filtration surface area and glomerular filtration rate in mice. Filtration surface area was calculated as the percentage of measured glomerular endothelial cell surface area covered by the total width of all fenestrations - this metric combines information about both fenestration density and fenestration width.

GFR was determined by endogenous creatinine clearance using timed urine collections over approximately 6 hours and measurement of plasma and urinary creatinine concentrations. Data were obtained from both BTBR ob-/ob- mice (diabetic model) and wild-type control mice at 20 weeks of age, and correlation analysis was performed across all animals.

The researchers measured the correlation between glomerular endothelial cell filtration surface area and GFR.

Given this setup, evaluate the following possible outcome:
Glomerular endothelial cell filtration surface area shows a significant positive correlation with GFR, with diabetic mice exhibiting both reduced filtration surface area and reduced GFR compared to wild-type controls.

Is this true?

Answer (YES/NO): NO